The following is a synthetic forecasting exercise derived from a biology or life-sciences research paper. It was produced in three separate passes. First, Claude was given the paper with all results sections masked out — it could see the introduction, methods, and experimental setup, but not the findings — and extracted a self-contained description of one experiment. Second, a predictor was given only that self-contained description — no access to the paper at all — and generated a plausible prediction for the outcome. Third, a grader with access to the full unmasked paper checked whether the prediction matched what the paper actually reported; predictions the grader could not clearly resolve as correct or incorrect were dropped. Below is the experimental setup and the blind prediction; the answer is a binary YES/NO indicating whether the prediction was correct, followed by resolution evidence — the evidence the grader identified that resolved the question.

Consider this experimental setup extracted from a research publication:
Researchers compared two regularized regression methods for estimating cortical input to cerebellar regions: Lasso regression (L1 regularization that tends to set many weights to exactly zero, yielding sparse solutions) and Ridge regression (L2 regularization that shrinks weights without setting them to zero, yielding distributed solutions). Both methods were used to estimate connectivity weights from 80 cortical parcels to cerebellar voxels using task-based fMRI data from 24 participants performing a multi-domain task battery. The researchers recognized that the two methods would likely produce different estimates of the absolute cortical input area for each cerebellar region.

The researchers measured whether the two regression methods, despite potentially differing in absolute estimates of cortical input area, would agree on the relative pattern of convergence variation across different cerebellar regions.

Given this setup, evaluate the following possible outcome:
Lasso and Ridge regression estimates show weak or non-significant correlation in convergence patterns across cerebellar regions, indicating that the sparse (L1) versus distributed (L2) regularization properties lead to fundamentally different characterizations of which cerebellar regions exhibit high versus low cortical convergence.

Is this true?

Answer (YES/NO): NO